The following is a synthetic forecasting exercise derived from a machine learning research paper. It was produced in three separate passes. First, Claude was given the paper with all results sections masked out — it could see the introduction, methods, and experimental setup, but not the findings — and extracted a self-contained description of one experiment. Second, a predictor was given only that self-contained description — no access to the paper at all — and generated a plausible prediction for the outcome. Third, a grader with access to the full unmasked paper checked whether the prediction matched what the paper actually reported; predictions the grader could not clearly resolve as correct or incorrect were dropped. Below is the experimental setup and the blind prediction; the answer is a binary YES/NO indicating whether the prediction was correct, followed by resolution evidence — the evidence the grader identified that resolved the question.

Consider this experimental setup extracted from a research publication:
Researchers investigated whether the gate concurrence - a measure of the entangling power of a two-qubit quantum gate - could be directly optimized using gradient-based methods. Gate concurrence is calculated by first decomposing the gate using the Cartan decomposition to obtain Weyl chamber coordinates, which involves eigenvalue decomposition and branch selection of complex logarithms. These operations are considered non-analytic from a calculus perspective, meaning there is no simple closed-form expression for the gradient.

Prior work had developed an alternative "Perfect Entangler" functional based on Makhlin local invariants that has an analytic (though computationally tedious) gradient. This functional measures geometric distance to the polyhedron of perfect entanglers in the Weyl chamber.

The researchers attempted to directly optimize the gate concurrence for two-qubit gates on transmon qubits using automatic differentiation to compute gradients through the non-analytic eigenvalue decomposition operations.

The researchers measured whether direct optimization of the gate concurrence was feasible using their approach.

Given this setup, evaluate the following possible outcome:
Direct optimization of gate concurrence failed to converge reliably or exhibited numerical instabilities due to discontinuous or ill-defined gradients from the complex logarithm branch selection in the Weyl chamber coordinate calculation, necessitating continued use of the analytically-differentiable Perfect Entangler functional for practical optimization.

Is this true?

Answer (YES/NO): NO